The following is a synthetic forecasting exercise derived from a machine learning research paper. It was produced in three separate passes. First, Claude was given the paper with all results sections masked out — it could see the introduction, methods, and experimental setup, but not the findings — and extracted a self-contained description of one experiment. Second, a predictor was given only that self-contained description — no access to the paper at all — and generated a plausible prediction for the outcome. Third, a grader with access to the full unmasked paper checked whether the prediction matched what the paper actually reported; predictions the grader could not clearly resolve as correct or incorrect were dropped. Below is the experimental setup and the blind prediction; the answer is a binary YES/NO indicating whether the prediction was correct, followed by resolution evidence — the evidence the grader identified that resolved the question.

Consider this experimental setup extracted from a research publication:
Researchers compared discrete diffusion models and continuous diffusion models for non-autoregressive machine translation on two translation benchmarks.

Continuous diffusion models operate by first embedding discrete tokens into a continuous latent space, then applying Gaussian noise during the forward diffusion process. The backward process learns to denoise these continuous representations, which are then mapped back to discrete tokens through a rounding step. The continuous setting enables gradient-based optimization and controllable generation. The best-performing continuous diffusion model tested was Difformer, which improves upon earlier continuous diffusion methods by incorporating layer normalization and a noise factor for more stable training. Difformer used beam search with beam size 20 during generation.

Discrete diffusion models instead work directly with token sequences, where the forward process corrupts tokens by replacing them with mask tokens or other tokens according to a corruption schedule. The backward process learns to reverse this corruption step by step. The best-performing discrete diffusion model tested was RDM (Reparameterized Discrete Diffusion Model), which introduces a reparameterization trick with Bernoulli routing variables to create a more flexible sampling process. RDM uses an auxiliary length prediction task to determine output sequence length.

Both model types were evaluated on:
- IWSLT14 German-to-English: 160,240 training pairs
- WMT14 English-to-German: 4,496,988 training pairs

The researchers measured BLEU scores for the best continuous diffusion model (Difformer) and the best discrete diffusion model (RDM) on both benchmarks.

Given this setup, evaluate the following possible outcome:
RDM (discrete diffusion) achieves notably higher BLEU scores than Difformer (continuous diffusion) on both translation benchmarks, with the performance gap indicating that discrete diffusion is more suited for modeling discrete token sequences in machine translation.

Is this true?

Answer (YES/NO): NO